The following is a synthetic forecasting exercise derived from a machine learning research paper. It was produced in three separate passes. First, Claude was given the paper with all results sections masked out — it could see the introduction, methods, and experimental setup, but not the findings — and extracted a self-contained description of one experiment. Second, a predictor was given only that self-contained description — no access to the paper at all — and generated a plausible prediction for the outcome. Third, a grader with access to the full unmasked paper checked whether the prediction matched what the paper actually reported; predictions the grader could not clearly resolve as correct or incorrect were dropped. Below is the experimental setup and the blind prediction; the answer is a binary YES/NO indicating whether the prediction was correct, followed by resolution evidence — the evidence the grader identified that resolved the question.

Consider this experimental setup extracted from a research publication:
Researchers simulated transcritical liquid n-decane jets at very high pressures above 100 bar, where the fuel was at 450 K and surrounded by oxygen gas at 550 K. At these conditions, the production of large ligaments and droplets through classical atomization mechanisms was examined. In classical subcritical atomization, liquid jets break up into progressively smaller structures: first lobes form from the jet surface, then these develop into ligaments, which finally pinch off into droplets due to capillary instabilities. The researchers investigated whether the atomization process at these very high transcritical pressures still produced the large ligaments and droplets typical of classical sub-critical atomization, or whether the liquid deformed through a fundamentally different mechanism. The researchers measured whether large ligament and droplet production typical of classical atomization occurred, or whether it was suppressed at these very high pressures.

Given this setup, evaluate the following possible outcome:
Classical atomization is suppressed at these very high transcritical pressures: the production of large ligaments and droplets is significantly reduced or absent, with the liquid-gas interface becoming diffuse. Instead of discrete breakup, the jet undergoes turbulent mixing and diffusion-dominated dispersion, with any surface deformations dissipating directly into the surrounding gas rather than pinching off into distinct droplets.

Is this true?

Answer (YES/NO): NO